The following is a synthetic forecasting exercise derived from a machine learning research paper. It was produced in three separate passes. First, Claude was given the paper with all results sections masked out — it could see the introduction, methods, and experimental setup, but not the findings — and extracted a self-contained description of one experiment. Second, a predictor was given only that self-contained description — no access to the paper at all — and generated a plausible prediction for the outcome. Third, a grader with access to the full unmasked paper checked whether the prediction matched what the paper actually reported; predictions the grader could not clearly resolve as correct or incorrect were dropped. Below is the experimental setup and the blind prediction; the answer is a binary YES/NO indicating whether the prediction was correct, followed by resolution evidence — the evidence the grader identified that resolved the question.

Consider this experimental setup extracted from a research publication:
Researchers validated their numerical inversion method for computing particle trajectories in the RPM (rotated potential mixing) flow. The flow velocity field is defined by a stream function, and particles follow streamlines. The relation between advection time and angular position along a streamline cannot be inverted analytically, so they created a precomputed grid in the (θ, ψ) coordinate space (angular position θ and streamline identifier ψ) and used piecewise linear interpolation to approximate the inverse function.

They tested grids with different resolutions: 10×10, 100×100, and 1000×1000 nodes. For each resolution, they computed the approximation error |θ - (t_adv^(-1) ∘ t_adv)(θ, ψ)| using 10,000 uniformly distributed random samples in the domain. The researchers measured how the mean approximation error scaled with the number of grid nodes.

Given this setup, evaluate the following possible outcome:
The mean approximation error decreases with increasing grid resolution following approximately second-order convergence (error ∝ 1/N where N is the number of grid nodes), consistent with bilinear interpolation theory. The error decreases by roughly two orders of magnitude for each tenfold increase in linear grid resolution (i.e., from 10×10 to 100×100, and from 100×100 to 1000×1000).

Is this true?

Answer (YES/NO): YES